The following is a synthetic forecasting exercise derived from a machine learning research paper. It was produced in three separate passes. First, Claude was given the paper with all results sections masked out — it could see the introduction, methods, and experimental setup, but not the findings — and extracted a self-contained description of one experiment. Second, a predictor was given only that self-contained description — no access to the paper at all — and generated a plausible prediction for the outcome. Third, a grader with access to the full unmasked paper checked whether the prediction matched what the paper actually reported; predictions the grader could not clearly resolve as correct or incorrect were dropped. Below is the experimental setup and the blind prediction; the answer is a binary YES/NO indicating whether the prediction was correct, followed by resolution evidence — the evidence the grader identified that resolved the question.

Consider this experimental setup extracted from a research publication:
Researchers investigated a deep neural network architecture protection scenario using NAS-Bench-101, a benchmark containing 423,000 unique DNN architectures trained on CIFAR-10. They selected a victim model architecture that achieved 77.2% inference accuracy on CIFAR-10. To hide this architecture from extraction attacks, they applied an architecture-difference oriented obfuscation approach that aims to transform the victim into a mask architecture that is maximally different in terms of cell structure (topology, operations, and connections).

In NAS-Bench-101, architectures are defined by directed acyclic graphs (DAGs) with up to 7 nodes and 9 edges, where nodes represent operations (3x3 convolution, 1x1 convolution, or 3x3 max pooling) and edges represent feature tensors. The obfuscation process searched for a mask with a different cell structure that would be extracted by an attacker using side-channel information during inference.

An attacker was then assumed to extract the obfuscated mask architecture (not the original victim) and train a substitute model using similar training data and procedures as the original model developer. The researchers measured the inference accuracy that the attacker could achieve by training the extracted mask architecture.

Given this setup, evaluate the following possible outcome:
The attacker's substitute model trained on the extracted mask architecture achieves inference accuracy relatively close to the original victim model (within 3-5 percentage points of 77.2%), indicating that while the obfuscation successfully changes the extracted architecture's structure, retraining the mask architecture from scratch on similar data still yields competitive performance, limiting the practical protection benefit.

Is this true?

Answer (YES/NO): NO